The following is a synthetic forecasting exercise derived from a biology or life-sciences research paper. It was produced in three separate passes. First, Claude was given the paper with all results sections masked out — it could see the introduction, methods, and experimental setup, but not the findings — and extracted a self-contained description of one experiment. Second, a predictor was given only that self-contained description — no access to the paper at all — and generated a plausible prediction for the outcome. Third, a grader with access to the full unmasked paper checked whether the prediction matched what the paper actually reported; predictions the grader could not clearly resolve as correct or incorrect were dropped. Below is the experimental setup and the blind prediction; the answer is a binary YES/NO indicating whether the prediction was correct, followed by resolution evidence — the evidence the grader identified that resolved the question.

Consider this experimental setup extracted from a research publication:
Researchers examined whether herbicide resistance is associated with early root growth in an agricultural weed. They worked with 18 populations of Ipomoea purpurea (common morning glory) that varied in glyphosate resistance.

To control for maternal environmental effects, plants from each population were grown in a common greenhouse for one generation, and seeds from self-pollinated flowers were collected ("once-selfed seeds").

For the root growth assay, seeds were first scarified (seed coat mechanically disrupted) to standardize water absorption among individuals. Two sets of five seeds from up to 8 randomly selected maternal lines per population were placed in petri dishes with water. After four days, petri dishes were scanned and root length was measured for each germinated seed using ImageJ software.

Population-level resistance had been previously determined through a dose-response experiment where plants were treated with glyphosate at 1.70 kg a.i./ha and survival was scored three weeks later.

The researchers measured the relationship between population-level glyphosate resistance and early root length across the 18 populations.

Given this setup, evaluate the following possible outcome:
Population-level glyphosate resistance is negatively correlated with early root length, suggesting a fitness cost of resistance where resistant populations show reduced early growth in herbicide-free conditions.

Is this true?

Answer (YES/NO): YES